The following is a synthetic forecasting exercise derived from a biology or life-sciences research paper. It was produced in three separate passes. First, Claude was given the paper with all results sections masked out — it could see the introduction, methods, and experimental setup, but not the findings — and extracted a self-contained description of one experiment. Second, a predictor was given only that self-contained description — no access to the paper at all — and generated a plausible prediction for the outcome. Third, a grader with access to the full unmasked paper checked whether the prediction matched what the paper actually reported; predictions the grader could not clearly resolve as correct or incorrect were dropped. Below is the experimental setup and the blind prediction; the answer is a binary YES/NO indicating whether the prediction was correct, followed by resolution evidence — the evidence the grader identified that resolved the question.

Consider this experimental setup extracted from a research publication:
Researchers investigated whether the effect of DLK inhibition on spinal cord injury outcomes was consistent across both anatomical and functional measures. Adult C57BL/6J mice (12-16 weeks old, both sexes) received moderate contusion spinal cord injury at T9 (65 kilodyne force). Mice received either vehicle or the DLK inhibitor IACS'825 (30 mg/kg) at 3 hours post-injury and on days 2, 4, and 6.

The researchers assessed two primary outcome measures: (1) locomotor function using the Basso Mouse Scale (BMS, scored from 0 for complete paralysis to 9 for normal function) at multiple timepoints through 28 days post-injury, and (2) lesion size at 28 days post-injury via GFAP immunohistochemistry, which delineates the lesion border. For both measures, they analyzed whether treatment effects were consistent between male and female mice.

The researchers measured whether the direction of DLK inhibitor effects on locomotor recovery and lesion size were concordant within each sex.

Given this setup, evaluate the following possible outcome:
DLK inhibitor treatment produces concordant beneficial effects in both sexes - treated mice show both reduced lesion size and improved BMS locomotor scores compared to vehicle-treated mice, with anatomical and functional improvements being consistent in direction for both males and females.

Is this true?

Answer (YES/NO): NO